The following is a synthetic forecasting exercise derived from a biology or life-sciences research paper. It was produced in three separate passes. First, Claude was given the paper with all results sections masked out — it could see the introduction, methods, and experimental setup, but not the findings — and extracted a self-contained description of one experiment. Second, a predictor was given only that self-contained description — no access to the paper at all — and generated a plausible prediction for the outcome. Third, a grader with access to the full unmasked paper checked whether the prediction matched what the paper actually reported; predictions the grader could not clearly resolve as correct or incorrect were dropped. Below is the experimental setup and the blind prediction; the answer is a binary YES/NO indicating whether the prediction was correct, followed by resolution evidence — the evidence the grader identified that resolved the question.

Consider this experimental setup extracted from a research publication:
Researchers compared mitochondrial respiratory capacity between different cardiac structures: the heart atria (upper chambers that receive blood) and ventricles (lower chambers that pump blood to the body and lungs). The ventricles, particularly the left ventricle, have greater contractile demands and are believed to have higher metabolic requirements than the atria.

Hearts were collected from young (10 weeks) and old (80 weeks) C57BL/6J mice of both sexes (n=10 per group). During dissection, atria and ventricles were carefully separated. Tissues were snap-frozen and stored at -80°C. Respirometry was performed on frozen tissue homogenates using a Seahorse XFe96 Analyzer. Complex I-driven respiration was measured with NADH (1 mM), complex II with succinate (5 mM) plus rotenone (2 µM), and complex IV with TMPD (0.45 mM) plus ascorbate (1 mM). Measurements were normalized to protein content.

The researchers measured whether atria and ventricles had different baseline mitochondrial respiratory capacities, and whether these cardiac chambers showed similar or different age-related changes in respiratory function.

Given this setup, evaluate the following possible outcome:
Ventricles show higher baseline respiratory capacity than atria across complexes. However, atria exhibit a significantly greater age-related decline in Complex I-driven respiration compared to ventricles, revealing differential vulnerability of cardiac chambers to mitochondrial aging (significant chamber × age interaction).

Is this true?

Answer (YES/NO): NO